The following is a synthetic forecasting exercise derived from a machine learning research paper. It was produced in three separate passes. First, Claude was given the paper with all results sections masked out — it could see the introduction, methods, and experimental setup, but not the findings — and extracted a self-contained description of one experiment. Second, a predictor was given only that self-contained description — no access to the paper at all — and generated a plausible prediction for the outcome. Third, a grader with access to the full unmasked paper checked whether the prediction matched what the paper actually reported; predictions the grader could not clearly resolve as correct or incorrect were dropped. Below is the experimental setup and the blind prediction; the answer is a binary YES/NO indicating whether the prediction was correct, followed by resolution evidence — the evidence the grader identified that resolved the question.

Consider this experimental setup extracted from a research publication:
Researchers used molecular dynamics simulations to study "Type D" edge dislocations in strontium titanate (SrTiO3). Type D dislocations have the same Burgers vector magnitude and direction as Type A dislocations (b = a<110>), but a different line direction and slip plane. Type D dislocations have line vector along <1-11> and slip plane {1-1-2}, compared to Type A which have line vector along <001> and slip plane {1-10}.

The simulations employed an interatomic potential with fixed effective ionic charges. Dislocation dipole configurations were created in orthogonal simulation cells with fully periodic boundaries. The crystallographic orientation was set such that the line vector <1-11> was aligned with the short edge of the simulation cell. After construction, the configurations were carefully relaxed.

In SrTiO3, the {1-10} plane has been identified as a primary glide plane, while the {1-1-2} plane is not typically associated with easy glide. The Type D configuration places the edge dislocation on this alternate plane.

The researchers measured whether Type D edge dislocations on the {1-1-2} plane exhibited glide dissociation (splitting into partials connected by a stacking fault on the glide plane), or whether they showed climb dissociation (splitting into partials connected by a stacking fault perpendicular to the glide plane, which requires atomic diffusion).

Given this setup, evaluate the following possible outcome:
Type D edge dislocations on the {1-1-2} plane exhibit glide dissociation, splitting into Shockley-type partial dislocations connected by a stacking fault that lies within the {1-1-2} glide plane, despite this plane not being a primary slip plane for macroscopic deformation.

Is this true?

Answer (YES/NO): NO